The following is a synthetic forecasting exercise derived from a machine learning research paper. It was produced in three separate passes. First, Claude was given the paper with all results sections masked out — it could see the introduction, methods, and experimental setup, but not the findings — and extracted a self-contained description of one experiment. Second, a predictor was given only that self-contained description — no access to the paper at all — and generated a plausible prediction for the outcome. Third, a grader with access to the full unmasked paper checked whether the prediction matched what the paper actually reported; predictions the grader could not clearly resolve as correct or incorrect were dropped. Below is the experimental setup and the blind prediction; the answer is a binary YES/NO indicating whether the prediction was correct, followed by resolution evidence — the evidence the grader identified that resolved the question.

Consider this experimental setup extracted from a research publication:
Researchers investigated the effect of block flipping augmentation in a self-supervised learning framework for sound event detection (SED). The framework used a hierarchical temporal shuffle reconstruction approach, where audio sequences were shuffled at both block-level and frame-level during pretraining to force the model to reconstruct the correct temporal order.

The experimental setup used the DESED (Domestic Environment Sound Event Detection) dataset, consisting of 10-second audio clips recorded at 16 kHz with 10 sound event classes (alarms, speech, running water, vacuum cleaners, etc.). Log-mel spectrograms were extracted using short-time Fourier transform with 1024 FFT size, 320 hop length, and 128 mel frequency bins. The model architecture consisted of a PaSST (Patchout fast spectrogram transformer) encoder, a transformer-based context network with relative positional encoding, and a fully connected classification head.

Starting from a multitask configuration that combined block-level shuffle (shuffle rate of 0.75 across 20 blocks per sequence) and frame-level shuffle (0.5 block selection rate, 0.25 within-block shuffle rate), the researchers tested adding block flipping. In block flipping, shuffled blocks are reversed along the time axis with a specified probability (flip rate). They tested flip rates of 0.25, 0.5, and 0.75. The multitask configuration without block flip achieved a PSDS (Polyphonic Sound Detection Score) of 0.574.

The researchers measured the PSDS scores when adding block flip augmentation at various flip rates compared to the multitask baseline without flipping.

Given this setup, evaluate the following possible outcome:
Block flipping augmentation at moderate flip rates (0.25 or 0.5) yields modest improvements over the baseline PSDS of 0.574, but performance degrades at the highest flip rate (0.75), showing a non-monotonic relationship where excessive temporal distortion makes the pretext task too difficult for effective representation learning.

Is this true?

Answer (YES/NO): NO